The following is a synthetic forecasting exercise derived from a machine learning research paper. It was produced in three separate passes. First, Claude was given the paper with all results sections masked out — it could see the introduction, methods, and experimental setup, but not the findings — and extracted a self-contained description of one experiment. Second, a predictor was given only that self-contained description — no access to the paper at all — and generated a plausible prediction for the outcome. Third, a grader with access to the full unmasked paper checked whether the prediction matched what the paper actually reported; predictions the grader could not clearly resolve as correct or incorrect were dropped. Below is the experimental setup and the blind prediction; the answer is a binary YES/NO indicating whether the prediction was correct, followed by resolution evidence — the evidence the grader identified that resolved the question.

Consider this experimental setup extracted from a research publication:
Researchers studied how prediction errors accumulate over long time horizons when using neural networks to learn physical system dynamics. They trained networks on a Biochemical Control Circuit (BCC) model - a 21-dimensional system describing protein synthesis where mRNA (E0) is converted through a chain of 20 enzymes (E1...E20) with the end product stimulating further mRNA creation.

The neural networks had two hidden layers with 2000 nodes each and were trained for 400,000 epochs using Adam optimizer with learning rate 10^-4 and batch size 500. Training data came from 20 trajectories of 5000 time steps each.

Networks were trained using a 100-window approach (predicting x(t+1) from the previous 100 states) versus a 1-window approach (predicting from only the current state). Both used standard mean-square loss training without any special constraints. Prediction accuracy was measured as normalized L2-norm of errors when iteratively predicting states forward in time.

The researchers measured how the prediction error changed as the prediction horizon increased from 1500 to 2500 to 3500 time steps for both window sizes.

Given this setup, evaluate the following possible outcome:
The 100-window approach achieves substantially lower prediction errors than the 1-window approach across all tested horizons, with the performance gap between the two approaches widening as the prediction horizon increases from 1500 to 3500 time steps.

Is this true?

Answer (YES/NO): YES